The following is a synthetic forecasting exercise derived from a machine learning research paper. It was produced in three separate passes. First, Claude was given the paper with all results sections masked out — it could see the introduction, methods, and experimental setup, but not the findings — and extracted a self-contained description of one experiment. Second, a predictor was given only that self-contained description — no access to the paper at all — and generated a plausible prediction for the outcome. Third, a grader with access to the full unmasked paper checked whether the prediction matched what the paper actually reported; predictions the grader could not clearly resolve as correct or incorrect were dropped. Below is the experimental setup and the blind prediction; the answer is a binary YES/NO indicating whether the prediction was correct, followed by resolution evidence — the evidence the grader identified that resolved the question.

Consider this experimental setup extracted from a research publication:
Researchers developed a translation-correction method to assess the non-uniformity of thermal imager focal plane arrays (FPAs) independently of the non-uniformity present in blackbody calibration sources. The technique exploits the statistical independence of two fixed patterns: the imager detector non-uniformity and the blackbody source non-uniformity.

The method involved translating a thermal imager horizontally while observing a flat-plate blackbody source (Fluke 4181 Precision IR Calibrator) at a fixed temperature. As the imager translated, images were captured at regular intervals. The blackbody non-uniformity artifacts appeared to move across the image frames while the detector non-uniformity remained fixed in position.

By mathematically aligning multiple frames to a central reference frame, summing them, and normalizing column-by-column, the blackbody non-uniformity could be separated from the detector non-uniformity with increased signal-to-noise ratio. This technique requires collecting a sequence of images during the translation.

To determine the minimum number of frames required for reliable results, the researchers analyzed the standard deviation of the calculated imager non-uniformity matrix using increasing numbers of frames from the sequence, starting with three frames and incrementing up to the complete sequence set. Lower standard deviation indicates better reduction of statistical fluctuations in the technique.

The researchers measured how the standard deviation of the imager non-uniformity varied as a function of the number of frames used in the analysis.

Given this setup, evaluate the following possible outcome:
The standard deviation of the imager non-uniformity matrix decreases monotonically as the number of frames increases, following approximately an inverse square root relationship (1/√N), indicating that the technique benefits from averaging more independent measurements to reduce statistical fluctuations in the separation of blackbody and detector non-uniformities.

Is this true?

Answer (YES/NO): NO